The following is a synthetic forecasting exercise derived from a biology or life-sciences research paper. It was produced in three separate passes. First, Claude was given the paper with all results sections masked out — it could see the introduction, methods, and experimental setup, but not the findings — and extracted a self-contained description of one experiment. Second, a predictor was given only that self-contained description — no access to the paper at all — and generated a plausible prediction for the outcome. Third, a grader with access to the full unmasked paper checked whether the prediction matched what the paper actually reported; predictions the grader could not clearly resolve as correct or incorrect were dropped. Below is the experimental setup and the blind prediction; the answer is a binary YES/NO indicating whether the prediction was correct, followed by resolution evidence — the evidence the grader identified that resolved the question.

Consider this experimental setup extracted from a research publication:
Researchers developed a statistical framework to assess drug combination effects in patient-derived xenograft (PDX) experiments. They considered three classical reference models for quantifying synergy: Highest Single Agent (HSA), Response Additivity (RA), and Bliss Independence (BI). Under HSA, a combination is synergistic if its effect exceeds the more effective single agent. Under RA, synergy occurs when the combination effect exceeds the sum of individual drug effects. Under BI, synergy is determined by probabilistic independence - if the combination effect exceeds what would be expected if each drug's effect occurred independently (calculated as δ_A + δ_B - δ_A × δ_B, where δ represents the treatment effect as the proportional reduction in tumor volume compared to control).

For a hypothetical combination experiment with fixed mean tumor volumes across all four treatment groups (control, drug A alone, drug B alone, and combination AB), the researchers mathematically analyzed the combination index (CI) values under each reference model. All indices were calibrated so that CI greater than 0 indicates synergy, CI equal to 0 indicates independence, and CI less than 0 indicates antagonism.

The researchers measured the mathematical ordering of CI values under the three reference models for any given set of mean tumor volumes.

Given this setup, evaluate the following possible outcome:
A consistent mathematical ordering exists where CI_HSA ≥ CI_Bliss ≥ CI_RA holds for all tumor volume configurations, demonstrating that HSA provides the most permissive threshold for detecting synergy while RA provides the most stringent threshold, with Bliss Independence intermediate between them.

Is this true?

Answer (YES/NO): YES